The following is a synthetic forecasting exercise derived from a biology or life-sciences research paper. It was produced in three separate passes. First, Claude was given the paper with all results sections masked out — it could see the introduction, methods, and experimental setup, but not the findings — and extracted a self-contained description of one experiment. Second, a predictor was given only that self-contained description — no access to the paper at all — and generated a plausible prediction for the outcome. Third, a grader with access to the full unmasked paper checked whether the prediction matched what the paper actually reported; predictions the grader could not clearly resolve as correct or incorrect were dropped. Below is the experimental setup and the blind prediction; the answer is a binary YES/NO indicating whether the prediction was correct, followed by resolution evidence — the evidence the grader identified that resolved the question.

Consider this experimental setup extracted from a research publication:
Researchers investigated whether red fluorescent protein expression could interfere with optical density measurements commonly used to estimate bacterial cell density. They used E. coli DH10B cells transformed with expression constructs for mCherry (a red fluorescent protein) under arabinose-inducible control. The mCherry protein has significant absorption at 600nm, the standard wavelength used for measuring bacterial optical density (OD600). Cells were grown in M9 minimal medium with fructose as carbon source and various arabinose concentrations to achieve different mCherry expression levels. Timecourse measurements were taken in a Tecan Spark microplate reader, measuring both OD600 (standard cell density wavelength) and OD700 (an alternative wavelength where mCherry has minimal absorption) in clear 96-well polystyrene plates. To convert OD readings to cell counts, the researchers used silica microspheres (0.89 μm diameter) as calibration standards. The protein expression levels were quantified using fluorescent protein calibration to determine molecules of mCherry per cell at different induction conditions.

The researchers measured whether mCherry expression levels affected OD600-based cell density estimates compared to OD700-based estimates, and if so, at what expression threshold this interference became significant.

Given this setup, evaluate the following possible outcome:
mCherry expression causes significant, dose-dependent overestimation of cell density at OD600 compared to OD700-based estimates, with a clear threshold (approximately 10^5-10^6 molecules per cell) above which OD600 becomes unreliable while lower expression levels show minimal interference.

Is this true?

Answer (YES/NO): NO